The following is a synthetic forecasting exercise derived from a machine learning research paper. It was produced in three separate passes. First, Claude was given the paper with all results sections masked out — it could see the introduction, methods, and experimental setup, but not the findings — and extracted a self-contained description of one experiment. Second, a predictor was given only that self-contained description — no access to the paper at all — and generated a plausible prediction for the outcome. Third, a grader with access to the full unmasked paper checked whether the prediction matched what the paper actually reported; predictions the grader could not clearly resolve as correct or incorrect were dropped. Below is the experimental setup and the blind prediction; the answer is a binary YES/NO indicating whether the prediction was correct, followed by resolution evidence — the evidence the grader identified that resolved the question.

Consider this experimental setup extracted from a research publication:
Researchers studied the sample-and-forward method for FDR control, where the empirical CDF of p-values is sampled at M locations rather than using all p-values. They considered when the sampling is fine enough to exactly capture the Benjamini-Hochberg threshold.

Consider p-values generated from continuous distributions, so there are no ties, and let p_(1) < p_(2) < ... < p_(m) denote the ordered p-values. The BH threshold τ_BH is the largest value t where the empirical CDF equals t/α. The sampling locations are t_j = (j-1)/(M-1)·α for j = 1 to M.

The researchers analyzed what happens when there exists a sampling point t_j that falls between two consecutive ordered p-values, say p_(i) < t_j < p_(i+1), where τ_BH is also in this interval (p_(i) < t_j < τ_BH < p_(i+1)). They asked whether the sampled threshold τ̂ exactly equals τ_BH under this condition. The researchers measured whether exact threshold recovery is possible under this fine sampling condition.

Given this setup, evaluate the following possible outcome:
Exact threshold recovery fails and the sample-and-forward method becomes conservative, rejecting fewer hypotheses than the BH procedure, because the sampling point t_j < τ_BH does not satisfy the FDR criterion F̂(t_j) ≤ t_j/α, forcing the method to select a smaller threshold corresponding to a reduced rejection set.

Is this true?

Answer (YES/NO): NO